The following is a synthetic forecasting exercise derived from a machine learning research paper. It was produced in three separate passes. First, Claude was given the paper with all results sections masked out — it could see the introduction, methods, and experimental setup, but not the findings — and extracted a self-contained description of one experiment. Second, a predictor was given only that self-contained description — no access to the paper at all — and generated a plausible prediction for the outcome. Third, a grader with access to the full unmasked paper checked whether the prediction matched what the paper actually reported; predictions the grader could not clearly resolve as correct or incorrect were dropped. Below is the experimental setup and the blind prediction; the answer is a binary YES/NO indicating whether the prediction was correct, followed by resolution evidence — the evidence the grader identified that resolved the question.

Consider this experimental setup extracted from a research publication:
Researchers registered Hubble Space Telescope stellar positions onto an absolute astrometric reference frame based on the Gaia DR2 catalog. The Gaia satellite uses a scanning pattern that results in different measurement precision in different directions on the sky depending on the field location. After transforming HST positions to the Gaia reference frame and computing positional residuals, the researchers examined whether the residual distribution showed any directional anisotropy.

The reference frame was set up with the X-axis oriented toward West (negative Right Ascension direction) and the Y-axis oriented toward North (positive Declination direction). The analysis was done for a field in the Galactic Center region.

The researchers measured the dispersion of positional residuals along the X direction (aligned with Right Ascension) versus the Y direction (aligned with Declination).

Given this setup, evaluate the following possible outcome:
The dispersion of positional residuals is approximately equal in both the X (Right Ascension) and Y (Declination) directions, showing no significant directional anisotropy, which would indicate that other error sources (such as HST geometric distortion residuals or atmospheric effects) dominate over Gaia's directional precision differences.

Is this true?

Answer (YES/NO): NO